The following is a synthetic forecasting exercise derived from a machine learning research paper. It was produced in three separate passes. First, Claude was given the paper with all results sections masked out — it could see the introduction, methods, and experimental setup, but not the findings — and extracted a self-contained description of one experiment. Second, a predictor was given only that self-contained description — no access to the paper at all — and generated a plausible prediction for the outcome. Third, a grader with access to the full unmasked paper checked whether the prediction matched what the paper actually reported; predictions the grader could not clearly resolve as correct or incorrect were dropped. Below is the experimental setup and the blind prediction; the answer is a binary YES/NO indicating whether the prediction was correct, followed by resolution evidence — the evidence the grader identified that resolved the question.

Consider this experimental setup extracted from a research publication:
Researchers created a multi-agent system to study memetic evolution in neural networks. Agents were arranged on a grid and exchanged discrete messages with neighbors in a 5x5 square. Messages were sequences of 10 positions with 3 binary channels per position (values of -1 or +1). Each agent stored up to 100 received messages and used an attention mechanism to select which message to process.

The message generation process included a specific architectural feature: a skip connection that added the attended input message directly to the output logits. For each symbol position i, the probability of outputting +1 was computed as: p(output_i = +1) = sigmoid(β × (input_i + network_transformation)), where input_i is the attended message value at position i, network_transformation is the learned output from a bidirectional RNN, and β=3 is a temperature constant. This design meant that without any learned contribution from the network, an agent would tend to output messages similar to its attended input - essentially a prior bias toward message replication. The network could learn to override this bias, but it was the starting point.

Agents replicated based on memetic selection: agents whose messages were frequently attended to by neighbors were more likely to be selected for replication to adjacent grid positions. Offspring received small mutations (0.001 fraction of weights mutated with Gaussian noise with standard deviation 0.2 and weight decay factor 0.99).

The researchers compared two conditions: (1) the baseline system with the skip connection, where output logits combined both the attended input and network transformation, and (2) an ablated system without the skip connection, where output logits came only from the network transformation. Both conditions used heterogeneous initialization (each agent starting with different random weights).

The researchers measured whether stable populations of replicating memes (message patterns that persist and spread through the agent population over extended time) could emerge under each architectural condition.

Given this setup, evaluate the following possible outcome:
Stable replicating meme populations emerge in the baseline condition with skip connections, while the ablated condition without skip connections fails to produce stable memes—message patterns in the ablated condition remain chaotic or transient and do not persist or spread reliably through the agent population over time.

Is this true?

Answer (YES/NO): NO